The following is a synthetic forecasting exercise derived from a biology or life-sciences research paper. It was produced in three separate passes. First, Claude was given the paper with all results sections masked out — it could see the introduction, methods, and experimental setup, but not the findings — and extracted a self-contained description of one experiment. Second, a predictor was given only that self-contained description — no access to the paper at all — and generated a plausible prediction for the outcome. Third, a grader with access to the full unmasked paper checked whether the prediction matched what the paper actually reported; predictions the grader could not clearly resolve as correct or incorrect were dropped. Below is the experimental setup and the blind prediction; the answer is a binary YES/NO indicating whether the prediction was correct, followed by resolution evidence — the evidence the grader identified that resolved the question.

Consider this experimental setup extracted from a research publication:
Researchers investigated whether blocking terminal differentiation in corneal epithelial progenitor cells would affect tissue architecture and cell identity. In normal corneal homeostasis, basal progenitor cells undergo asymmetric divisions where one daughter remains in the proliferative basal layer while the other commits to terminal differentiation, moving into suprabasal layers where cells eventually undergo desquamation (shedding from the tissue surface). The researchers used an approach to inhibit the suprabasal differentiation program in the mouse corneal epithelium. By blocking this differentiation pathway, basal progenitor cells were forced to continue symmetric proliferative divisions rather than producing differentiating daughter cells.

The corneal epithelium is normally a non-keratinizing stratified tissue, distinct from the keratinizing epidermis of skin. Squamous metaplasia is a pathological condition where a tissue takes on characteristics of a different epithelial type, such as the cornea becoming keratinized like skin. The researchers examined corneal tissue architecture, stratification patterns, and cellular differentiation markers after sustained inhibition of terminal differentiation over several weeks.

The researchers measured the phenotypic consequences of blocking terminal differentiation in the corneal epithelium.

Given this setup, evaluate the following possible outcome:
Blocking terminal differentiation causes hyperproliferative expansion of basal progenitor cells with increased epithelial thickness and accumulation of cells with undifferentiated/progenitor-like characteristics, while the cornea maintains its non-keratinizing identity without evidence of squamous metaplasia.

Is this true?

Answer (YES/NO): NO